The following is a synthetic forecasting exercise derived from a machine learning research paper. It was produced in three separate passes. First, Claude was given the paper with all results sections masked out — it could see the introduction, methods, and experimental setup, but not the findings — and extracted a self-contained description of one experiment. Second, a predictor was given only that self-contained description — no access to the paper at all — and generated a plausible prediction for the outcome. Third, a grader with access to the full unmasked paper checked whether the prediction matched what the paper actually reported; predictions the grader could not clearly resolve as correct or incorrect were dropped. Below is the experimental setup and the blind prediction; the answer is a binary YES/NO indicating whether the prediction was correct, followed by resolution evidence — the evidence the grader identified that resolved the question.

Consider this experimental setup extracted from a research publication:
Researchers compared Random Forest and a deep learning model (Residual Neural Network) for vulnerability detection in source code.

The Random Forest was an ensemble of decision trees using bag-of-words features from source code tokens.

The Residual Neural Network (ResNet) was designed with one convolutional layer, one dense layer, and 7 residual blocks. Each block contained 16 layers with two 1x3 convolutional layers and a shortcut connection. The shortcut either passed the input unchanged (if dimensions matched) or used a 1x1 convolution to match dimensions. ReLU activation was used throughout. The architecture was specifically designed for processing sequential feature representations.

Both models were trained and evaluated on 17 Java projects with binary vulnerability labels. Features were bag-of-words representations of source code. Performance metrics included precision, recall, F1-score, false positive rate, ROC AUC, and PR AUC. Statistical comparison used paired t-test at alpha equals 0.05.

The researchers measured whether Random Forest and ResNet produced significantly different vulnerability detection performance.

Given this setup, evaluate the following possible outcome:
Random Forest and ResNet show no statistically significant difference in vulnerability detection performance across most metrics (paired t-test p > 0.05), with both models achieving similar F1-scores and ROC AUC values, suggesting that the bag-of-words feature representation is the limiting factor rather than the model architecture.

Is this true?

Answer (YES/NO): NO